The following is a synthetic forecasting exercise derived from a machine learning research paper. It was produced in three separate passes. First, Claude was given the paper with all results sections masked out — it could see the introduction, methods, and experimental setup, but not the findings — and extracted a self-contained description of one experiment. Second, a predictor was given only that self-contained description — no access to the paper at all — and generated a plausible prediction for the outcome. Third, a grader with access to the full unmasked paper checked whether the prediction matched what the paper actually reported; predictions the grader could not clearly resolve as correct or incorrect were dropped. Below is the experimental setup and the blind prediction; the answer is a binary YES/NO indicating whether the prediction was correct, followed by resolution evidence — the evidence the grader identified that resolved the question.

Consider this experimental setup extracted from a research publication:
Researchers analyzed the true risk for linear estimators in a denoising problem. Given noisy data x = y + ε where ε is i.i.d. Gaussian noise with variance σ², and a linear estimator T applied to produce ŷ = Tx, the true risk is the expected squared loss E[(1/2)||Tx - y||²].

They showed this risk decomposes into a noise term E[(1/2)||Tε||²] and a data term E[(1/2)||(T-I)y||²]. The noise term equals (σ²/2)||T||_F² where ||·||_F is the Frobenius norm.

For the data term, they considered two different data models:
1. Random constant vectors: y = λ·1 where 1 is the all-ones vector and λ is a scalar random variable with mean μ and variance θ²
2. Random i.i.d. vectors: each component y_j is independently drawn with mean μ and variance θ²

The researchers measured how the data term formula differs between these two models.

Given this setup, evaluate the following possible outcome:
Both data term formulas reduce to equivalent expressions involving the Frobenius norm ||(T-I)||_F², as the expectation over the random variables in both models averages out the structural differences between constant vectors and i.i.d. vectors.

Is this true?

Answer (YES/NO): NO